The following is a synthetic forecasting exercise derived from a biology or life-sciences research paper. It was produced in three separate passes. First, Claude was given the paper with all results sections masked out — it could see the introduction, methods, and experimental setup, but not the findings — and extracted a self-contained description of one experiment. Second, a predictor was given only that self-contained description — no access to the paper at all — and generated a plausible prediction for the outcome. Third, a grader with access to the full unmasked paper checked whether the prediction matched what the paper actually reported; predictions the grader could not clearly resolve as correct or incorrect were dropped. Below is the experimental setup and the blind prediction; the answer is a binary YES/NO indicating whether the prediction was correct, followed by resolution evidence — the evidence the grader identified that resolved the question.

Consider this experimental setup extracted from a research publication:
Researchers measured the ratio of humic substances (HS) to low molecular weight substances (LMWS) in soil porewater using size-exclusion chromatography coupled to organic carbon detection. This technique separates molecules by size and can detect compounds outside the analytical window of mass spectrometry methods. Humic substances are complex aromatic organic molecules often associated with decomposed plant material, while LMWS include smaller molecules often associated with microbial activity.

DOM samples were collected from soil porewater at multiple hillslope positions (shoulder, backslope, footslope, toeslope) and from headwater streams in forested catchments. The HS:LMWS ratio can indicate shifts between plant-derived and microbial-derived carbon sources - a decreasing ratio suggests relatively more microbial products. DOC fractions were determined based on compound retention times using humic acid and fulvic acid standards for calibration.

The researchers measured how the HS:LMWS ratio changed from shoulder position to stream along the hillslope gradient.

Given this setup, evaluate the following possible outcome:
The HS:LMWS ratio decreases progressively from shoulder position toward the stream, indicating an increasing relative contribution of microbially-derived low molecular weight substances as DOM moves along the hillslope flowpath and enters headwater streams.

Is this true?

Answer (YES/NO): YES